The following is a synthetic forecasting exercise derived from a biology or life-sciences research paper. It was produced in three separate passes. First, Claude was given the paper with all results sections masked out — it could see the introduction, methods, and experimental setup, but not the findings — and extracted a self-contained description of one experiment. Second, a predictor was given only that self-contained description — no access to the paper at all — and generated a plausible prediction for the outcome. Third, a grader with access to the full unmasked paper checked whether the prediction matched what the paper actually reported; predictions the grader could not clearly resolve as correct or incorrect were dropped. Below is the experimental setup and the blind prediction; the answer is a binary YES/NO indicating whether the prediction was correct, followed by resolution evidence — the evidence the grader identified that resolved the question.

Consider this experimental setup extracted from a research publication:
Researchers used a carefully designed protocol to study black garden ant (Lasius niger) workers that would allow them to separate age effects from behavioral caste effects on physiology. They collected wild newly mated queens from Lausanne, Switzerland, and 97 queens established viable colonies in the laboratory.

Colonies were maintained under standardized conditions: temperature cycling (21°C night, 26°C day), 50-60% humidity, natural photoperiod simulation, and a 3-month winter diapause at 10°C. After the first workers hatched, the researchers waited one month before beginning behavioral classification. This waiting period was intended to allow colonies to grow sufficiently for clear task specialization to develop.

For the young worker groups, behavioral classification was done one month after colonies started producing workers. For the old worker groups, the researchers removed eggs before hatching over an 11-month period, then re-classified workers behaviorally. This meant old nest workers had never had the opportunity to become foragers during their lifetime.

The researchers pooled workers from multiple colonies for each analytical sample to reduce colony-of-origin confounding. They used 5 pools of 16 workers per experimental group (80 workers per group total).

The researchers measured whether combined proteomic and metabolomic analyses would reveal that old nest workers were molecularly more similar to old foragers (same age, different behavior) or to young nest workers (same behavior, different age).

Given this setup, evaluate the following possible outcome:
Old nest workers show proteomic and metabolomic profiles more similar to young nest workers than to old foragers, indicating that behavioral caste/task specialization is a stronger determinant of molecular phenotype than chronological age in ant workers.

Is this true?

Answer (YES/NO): NO